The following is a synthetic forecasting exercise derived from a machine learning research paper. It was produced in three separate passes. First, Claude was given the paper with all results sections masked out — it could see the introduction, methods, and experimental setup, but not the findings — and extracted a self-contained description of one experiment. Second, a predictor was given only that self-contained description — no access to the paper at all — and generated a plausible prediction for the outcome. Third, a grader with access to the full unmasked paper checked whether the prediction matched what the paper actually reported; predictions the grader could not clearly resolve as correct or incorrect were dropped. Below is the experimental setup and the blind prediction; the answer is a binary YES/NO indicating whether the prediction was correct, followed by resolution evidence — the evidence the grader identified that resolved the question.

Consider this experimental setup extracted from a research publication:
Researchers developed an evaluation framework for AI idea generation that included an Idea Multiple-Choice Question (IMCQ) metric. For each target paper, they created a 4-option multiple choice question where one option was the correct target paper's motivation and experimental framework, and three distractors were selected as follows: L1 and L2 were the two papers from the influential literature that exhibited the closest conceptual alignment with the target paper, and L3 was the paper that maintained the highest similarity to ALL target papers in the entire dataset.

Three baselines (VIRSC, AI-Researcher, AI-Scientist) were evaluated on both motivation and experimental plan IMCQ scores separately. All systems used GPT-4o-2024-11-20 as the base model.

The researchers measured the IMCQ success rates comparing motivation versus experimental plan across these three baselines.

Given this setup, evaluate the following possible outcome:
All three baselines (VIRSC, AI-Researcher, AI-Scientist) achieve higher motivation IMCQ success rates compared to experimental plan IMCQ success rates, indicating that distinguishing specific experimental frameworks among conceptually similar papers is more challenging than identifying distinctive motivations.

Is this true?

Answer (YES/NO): YES